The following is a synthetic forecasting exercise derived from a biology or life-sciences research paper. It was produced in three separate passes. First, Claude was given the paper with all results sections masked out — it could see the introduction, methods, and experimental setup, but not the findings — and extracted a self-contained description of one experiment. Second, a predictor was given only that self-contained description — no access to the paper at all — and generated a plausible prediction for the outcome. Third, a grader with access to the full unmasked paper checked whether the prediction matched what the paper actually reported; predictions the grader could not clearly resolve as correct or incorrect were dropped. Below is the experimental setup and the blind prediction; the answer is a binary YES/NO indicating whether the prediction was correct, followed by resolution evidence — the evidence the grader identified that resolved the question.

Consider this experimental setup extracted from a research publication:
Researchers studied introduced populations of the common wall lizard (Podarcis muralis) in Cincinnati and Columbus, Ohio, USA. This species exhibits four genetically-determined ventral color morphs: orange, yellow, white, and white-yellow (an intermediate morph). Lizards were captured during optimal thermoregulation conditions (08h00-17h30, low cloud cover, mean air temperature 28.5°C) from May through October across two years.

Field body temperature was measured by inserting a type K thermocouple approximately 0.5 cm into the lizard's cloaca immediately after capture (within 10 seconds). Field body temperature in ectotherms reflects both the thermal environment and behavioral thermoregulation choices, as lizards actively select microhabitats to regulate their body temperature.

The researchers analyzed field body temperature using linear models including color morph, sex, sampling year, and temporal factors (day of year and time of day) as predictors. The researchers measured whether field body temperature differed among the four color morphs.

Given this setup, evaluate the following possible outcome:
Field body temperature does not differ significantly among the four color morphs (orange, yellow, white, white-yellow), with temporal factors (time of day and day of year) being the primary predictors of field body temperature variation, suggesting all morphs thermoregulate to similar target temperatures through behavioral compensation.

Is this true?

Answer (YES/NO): NO